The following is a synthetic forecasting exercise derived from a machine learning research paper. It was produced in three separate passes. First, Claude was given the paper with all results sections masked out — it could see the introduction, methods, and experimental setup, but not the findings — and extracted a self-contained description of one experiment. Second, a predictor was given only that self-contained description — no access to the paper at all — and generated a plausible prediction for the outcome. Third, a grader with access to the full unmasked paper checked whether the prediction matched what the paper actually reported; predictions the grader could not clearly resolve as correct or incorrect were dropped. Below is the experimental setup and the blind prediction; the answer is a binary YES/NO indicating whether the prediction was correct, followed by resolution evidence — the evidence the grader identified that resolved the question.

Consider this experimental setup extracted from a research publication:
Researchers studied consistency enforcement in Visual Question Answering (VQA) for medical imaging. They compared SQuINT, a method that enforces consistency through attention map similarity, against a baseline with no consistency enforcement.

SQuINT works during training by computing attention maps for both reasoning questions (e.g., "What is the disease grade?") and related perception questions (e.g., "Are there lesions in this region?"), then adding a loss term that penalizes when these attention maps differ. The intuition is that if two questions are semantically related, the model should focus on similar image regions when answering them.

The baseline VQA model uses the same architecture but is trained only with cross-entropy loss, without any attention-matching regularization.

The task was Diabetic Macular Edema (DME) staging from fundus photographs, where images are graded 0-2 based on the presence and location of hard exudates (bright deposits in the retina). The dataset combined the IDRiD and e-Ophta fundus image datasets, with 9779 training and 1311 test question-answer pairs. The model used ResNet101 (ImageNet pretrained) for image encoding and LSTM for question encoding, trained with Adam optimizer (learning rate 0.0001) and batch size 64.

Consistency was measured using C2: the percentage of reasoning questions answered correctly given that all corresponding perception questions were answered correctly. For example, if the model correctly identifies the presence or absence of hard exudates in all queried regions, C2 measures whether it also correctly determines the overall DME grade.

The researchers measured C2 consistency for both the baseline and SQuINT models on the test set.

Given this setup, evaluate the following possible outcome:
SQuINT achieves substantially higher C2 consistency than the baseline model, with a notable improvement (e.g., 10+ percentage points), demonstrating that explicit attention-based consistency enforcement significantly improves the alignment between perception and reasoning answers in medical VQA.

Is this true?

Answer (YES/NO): NO